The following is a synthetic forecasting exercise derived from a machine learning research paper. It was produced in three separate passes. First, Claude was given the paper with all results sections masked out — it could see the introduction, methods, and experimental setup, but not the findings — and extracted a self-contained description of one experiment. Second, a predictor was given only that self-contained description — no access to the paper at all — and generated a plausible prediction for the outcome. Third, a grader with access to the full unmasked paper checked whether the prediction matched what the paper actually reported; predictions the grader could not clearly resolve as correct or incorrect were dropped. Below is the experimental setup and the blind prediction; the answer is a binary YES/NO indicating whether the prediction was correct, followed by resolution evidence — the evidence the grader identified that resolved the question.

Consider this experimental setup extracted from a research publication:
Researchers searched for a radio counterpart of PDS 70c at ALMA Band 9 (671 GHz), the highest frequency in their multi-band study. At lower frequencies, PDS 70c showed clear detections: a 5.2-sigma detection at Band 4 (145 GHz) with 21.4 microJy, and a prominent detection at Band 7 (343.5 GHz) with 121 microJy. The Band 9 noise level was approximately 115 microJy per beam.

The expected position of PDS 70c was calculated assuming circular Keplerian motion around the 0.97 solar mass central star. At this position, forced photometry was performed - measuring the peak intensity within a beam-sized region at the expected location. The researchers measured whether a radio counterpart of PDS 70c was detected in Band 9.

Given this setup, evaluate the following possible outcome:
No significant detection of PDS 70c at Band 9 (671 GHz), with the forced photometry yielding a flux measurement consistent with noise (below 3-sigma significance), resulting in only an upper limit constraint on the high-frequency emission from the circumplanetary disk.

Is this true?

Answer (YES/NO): YES